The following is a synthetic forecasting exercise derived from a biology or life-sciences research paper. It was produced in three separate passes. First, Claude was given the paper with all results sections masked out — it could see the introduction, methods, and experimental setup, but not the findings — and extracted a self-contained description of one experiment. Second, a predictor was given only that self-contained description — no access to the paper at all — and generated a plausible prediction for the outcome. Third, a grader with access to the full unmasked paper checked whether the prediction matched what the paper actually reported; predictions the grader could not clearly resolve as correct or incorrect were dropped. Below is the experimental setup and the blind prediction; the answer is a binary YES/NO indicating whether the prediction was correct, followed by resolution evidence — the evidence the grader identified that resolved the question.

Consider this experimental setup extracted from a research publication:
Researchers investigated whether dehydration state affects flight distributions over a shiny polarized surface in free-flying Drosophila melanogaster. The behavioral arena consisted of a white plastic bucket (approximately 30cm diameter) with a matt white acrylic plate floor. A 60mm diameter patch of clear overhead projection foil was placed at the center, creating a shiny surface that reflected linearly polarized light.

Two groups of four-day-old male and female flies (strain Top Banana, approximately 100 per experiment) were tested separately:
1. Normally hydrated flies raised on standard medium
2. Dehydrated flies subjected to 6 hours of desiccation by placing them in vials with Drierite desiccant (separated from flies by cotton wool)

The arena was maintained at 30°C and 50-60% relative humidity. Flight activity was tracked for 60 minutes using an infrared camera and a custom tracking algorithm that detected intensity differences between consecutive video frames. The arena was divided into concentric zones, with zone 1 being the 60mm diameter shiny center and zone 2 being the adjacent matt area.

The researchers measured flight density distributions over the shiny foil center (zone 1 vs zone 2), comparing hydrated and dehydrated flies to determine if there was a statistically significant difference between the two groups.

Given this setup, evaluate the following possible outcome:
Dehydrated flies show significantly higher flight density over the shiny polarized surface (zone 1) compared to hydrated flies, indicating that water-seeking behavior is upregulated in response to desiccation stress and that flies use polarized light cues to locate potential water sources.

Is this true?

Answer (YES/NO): NO